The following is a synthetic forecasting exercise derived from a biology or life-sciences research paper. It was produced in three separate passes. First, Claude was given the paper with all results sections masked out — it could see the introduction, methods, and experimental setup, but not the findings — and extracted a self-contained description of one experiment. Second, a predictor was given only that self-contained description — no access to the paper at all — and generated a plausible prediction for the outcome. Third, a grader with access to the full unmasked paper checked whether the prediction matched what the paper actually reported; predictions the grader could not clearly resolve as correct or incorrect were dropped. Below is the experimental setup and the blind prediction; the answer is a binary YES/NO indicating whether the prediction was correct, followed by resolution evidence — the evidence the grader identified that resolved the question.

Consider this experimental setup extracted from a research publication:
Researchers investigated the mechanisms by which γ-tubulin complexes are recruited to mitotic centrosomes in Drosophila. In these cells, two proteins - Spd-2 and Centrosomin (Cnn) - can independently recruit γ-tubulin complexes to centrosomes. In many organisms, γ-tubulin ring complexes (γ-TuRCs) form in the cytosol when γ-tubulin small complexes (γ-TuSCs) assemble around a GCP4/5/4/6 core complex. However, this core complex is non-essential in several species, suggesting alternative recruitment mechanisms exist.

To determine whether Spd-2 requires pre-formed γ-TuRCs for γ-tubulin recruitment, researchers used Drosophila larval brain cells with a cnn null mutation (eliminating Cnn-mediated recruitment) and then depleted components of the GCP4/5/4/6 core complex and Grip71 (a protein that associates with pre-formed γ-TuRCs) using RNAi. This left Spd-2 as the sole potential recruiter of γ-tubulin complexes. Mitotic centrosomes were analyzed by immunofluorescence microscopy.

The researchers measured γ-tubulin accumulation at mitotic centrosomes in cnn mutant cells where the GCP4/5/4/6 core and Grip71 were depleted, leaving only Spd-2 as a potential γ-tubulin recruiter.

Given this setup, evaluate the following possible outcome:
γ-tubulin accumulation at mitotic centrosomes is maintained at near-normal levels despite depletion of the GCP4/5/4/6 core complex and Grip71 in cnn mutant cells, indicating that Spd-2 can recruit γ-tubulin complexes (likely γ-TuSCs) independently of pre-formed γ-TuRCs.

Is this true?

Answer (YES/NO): NO